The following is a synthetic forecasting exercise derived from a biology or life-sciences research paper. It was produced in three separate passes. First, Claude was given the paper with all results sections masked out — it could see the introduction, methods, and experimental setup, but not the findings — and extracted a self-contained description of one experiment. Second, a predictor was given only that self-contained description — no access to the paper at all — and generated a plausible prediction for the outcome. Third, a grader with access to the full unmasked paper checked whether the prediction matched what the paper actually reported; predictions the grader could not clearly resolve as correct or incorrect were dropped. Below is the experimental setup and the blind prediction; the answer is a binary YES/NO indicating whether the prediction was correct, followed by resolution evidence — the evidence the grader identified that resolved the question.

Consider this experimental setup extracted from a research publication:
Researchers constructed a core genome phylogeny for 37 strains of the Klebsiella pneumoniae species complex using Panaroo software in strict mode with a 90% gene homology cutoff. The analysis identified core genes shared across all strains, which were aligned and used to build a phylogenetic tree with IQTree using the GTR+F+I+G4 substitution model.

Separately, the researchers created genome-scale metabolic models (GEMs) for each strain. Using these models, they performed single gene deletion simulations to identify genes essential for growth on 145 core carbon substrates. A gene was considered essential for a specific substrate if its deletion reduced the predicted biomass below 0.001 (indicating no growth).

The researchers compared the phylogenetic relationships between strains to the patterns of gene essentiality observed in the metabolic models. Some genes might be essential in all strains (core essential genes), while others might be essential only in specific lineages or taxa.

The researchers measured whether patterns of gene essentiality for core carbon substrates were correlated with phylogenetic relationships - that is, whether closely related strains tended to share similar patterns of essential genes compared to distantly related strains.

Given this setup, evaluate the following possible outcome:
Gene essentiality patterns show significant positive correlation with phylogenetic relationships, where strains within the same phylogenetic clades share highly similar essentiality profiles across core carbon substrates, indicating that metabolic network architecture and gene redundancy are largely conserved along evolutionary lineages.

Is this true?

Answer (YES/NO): NO